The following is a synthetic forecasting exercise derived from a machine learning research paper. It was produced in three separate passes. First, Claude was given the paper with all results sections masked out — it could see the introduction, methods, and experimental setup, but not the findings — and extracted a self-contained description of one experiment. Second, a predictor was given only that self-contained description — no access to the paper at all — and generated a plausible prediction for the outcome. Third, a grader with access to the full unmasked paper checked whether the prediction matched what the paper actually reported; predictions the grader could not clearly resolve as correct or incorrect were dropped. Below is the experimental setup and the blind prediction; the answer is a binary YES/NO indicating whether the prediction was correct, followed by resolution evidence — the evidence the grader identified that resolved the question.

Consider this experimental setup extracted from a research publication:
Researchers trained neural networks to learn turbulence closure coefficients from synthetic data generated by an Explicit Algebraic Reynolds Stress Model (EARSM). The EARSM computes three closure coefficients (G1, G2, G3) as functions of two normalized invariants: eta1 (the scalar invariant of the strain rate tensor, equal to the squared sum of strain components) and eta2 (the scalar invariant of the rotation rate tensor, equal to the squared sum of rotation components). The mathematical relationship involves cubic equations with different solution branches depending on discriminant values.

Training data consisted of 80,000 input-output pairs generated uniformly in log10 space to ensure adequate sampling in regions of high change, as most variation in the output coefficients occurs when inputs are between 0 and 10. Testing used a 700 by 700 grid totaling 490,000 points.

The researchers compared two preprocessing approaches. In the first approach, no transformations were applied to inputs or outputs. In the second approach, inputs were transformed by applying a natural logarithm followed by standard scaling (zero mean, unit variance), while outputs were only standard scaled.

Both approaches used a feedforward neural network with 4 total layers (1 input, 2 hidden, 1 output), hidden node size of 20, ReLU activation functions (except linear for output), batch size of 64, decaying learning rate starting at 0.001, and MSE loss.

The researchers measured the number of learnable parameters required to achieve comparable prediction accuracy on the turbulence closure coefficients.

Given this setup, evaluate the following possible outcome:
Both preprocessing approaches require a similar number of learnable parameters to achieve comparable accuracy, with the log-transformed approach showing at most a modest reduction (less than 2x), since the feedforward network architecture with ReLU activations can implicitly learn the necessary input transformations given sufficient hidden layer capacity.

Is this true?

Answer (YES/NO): NO